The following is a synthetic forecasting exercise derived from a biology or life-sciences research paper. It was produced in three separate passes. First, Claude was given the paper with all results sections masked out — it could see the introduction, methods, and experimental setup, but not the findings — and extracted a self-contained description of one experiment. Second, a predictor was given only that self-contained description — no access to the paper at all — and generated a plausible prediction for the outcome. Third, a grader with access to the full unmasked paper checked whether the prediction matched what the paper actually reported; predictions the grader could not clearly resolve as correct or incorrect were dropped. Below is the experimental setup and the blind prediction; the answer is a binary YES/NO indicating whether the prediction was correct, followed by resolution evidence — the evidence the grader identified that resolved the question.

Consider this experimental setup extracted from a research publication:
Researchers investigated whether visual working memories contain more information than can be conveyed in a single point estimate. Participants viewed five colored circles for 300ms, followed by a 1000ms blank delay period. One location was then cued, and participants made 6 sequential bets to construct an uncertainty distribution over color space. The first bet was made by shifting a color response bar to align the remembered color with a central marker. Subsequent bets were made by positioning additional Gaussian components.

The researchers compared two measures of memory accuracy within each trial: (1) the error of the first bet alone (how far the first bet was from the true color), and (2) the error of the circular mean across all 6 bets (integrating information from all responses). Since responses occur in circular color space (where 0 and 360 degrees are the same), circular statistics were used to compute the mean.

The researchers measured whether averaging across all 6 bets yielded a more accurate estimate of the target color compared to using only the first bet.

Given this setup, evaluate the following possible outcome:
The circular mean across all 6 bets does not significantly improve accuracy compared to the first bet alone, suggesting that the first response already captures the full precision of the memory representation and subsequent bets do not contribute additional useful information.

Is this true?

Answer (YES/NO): NO